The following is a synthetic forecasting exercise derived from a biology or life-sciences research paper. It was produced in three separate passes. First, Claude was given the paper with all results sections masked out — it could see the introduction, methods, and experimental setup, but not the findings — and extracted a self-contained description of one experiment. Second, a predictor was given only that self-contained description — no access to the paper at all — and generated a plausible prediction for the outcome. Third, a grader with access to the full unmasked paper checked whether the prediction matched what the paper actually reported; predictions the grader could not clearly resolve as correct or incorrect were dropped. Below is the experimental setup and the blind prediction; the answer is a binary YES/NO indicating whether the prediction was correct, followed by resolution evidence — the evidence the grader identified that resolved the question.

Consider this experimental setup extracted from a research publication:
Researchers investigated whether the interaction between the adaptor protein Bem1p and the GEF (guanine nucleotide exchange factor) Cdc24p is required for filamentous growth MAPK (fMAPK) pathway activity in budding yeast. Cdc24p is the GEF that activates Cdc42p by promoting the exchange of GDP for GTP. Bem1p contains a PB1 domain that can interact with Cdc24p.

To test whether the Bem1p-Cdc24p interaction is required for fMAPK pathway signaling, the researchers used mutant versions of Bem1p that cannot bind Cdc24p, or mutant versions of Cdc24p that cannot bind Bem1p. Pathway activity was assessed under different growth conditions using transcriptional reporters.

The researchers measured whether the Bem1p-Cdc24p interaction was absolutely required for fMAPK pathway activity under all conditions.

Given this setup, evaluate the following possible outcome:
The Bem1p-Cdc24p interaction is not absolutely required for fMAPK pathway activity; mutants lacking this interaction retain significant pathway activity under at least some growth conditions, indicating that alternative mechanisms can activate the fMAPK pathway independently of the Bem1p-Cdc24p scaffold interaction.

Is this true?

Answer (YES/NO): YES